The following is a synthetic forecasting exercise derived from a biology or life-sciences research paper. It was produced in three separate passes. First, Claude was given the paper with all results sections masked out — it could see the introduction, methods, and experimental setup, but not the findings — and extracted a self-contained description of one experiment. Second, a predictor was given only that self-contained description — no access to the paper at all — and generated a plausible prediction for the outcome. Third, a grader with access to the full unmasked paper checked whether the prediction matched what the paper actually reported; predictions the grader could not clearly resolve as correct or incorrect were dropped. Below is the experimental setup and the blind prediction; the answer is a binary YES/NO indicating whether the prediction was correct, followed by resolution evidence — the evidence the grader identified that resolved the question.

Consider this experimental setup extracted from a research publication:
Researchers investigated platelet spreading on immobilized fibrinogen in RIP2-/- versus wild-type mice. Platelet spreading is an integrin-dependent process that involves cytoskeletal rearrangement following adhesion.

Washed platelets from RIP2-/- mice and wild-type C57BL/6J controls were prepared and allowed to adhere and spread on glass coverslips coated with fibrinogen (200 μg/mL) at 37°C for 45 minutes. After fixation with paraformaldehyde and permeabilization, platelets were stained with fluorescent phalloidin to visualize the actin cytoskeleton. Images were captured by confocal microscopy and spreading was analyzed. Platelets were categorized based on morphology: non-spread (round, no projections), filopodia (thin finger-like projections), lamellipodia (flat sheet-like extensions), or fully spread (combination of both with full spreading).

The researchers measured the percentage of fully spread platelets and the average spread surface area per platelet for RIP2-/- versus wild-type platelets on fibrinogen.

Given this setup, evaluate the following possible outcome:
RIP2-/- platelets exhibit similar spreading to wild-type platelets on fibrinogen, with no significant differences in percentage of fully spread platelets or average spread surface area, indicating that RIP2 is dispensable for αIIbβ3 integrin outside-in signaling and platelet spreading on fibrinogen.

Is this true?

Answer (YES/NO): YES